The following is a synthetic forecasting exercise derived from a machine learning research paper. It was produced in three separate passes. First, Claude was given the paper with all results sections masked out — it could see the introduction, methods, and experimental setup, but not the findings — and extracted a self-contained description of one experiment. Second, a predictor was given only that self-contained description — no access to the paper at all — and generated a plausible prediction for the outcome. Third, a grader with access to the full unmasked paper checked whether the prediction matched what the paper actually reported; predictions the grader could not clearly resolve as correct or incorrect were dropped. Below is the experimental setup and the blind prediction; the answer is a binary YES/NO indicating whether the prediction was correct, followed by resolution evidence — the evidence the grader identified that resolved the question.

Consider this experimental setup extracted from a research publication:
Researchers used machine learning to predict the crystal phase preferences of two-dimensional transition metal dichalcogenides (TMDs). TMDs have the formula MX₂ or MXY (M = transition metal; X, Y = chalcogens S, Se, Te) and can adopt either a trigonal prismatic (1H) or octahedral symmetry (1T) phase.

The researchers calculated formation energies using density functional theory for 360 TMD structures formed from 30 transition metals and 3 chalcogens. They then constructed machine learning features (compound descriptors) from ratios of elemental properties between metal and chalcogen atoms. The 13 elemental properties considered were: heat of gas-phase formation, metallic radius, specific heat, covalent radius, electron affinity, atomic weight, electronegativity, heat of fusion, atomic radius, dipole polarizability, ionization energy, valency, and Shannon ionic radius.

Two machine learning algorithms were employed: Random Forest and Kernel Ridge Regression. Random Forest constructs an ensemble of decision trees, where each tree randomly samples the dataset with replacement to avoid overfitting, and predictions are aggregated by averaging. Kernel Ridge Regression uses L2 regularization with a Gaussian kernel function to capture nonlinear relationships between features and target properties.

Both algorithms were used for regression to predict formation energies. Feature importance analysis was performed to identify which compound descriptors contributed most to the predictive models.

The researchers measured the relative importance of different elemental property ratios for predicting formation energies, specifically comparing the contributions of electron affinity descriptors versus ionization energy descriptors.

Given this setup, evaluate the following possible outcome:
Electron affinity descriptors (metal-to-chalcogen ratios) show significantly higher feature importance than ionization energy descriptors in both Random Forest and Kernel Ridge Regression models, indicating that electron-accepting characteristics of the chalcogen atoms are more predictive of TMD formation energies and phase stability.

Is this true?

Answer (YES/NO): NO